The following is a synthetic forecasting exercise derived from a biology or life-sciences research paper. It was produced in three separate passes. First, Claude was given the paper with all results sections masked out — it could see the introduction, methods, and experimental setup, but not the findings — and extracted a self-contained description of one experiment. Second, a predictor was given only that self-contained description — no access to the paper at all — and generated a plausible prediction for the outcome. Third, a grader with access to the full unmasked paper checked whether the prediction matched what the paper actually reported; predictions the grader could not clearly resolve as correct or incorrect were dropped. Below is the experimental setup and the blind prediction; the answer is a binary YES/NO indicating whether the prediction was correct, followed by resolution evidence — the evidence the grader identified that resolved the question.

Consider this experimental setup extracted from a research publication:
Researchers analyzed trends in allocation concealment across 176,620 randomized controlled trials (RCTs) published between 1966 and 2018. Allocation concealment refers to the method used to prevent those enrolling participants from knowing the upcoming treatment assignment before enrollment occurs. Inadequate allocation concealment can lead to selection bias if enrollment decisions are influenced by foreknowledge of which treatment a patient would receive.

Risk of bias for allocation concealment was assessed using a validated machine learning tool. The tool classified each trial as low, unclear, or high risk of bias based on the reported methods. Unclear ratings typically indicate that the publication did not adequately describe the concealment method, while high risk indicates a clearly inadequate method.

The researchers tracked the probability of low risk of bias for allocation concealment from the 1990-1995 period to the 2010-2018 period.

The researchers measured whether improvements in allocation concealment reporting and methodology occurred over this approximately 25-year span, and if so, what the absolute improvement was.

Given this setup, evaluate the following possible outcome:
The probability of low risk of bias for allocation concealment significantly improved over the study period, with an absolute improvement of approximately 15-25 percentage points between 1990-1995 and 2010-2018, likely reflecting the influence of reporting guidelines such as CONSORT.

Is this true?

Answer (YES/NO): NO